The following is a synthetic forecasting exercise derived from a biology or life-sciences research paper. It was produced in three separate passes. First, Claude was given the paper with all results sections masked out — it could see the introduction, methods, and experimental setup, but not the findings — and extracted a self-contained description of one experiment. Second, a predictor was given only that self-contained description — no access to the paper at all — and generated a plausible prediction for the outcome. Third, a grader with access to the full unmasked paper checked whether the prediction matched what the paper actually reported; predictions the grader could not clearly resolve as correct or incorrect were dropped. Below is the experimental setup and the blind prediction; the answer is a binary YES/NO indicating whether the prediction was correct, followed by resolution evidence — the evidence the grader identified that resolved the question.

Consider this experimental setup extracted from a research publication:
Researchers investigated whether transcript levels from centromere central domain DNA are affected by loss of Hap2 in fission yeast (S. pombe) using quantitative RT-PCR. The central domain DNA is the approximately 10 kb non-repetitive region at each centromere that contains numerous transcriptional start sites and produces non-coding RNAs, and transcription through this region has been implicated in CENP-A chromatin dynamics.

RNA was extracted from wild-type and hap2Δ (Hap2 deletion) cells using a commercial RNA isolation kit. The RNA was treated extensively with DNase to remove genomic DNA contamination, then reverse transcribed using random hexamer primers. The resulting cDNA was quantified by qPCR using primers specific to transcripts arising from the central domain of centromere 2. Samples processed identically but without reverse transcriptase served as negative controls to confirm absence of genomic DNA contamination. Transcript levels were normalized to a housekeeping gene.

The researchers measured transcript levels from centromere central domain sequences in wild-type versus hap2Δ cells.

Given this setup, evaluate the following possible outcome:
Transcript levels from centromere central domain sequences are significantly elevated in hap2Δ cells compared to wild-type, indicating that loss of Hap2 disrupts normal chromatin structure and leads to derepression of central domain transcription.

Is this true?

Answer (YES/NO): NO